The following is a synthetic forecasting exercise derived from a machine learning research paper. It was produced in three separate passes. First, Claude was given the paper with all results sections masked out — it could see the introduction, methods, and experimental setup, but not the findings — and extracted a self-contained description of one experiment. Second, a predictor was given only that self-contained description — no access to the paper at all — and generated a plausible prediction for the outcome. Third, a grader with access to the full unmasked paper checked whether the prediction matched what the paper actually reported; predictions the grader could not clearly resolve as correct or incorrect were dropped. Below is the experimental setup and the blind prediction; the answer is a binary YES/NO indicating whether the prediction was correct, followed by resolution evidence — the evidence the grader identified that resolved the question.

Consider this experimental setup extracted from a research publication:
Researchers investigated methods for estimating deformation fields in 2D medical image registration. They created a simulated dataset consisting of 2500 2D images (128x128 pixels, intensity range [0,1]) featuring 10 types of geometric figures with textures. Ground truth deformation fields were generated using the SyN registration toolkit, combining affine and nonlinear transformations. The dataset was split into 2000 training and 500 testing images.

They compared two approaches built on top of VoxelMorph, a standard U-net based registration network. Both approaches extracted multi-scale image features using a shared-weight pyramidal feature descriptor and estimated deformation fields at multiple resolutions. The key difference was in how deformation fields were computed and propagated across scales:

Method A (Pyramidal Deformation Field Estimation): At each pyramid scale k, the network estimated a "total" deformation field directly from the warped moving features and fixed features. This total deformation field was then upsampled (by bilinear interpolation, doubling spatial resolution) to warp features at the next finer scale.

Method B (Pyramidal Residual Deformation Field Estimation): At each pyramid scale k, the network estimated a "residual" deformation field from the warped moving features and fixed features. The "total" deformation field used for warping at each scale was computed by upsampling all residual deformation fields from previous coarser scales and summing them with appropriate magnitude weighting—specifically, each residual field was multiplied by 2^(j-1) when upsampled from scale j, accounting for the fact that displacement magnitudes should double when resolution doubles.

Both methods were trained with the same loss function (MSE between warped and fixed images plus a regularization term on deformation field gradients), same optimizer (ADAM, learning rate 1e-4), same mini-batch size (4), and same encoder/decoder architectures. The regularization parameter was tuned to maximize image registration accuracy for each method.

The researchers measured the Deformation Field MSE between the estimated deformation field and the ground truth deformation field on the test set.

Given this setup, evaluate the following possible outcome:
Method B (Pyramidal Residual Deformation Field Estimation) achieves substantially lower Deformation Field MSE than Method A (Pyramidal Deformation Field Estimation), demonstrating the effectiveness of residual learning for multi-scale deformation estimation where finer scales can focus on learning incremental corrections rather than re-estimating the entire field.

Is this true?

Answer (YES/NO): YES